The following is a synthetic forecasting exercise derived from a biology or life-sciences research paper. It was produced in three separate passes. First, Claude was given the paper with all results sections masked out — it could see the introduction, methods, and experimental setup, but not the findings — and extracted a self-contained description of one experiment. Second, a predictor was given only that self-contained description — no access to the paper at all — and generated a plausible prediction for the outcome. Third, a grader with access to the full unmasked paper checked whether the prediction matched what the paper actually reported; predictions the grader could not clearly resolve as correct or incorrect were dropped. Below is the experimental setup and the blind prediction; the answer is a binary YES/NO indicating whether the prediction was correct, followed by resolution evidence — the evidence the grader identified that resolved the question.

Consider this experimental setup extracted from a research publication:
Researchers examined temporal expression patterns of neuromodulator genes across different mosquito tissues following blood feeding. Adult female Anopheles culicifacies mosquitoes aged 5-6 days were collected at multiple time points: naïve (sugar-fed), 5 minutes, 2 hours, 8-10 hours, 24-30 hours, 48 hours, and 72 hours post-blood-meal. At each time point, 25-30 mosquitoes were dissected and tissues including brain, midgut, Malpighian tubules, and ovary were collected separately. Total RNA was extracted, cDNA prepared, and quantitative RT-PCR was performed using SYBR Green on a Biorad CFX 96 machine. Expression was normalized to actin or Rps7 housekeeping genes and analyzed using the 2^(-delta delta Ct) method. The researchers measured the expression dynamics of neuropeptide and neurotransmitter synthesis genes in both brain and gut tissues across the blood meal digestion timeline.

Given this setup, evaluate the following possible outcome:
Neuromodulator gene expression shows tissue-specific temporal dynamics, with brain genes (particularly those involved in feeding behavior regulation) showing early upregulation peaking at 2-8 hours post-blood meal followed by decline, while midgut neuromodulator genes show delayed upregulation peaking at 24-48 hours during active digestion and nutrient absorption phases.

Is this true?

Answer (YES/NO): NO